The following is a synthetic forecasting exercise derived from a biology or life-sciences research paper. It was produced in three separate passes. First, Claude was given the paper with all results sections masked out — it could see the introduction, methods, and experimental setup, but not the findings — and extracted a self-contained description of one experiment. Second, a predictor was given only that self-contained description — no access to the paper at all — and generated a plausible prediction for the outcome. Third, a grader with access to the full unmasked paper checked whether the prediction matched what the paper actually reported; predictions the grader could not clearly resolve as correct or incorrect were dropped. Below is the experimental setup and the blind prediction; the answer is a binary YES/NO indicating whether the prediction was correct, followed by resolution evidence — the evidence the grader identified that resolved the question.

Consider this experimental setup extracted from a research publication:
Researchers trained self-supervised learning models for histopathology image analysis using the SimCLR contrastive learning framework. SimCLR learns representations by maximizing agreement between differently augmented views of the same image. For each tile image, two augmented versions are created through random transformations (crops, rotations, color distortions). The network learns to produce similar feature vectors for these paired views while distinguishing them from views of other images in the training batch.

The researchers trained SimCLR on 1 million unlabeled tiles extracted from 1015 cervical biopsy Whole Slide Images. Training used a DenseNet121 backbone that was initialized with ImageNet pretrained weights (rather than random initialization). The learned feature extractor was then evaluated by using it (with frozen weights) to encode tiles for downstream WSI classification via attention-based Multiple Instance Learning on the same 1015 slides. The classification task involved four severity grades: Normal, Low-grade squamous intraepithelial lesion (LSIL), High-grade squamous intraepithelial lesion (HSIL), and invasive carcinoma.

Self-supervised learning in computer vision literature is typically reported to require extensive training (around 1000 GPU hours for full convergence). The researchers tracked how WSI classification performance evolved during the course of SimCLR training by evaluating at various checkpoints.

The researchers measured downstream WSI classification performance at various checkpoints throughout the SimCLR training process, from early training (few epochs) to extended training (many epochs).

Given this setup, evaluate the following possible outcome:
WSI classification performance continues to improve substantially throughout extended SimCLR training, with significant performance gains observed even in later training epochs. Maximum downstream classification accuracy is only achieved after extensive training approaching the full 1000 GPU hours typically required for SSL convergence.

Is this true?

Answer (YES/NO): NO